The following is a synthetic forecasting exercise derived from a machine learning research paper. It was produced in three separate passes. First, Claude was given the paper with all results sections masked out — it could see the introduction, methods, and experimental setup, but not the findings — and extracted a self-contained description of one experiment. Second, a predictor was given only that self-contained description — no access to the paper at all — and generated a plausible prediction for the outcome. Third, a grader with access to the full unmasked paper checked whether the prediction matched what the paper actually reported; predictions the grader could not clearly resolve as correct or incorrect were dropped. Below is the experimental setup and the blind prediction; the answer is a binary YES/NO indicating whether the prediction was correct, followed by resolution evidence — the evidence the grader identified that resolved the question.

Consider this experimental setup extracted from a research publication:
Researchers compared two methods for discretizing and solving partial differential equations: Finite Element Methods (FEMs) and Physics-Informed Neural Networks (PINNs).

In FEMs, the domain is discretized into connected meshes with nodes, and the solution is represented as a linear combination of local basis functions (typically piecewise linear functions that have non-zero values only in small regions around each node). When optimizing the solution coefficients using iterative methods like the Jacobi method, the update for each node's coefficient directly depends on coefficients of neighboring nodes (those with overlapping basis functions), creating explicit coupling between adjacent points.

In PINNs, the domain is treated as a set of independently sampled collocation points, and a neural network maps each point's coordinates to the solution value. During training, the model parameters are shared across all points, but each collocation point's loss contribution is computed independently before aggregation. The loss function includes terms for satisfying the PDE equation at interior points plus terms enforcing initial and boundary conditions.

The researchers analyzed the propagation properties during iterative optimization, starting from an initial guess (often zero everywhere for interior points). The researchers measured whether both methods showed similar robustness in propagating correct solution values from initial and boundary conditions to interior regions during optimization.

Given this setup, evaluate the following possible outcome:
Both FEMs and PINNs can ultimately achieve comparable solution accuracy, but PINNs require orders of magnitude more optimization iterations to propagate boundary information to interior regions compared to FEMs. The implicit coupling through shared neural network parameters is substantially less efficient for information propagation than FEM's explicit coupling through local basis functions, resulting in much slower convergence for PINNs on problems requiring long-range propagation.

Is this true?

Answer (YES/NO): NO